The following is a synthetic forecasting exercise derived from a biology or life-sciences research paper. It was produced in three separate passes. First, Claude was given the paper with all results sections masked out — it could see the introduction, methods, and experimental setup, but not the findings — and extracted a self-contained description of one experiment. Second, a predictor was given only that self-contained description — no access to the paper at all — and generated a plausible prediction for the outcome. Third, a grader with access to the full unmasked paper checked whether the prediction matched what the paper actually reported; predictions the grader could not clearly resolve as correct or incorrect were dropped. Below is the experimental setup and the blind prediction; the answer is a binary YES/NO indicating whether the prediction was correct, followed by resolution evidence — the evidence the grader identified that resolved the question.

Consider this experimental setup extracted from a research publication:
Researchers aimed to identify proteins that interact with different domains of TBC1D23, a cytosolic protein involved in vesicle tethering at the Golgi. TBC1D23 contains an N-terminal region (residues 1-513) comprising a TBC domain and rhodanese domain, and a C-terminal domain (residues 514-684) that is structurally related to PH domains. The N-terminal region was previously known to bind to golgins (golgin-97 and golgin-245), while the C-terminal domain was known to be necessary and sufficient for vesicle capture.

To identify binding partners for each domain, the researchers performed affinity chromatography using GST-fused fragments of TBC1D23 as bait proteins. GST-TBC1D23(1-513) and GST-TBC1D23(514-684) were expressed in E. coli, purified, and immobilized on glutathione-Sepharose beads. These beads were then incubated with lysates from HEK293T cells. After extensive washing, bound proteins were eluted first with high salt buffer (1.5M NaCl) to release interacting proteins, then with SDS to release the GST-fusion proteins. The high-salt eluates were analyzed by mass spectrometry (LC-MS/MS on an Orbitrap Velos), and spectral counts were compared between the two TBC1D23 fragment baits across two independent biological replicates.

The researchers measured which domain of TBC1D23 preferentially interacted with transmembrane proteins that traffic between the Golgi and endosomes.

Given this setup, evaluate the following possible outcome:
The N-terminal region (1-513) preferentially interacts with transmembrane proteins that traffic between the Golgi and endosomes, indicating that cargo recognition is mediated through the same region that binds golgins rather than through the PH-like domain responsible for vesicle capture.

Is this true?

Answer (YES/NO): NO